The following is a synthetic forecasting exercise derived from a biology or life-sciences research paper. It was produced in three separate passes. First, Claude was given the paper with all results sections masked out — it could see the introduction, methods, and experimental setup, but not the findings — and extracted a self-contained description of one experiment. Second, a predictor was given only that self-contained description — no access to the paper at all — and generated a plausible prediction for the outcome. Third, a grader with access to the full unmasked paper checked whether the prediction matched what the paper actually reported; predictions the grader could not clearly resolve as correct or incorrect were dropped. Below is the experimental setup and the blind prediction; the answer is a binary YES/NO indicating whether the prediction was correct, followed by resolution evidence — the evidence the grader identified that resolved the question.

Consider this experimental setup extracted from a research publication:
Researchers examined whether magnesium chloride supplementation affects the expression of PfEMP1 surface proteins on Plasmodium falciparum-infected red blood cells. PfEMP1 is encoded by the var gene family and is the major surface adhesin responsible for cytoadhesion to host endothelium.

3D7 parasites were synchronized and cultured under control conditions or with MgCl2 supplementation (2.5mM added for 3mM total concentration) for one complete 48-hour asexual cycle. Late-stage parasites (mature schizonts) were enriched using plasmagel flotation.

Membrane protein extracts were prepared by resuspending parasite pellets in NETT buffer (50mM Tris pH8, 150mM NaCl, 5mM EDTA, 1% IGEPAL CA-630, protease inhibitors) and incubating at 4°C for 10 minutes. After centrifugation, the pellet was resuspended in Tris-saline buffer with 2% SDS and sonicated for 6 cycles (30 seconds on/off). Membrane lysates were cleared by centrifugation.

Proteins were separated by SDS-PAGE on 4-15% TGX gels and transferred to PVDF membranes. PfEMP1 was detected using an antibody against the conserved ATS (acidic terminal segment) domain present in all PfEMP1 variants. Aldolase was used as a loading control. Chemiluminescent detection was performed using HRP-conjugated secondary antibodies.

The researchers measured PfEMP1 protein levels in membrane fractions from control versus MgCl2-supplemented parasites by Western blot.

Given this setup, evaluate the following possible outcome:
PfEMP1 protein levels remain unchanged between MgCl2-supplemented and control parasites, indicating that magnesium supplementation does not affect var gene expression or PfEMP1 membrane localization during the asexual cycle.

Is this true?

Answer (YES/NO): NO